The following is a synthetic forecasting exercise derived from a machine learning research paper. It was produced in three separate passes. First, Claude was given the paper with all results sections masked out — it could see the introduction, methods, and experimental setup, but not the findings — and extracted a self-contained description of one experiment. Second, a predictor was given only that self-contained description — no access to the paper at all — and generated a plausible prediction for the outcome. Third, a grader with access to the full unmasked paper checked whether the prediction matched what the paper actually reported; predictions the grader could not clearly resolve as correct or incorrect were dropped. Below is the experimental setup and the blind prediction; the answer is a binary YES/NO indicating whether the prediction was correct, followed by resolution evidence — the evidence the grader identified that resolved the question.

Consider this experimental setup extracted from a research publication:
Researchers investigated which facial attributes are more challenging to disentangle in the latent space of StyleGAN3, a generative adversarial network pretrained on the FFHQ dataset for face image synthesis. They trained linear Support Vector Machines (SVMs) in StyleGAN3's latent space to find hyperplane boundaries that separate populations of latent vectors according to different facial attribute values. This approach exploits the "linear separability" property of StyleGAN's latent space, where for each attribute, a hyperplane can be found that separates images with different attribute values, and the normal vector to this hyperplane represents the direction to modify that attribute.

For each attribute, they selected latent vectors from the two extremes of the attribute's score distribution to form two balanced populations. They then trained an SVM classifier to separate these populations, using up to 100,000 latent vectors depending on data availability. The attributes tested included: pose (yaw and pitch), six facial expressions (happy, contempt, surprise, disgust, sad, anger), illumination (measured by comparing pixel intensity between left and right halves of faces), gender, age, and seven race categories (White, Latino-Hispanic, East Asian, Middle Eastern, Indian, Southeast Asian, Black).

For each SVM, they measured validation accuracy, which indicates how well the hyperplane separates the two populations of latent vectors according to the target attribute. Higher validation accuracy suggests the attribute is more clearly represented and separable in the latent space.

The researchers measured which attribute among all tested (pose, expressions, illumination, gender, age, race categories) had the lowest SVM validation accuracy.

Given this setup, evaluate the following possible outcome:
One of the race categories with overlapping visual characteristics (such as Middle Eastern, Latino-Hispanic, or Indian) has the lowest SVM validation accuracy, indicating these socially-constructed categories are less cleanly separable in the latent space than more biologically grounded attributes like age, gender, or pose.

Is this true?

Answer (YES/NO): NO